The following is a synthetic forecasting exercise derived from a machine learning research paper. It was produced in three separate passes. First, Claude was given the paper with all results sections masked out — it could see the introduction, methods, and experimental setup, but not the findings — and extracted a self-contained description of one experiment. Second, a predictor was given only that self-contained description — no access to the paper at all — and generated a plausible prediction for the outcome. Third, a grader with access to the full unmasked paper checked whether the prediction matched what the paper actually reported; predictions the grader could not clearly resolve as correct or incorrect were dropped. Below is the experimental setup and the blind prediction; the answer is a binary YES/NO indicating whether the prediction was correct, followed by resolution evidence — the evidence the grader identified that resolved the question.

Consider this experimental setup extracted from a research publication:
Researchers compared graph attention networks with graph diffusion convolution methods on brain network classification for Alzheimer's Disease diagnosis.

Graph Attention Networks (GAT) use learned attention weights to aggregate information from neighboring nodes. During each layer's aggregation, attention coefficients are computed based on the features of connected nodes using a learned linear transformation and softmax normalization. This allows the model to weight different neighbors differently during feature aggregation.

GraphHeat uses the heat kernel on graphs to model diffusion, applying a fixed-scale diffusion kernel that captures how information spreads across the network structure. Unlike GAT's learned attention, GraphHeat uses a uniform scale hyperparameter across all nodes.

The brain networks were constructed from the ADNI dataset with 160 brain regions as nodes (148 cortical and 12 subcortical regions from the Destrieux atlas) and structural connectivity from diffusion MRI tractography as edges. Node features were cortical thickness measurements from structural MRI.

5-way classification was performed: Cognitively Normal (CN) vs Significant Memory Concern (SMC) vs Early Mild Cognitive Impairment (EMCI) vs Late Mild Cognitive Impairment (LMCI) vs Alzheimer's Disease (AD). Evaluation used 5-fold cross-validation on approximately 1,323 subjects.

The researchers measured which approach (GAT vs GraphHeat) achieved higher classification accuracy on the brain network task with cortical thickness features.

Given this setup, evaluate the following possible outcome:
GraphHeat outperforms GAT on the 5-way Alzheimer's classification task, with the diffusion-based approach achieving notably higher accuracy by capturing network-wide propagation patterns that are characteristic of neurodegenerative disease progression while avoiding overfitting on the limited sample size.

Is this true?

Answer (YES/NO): YES